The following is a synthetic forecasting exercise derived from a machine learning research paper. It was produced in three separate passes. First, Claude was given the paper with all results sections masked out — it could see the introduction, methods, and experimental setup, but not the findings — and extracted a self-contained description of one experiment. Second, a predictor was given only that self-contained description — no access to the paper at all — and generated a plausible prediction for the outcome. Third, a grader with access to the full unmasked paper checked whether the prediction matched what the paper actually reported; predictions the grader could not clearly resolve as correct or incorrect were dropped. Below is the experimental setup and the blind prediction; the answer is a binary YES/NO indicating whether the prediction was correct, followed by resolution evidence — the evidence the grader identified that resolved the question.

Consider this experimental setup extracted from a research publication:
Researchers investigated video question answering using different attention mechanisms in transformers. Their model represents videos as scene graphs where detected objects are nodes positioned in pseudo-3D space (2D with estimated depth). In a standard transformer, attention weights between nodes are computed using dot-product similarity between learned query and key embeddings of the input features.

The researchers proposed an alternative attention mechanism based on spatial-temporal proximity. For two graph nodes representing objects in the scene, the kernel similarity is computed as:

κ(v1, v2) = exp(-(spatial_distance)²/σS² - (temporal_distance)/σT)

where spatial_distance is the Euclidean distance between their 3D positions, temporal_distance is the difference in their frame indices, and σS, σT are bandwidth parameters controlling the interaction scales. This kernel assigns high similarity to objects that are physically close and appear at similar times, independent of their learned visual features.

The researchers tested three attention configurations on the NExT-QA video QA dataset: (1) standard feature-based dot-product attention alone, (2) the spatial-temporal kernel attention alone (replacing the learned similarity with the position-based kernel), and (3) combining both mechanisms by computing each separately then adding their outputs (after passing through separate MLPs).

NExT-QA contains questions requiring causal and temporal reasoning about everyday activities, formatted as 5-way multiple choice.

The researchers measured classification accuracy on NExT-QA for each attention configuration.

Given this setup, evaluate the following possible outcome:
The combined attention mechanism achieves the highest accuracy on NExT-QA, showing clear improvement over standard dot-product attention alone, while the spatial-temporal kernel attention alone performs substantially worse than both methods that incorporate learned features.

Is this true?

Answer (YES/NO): NO